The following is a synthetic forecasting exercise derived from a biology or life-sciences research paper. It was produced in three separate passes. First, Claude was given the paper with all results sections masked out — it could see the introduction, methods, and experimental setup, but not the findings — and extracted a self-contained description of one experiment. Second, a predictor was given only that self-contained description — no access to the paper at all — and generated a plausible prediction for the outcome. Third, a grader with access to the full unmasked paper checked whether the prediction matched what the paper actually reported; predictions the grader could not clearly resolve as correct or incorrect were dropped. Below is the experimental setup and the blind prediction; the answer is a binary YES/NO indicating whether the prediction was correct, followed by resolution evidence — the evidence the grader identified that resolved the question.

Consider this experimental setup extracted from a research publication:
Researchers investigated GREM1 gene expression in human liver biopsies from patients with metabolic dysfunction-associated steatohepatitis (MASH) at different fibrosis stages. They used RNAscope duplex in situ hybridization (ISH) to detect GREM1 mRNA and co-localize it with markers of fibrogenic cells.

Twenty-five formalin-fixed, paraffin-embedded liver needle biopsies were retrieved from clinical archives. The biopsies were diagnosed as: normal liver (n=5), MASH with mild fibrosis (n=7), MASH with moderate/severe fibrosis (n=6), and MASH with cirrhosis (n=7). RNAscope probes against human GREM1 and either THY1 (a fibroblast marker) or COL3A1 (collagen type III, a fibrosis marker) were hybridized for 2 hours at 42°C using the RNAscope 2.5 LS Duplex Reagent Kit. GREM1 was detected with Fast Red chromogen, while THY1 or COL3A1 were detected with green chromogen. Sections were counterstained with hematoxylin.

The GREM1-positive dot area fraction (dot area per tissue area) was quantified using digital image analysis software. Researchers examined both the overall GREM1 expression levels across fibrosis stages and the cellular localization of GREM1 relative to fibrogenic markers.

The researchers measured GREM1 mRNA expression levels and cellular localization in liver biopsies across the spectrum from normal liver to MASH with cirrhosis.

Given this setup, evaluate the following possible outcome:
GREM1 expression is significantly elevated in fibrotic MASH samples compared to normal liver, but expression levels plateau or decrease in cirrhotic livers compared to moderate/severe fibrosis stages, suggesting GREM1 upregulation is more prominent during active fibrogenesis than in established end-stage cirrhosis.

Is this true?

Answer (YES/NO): NO